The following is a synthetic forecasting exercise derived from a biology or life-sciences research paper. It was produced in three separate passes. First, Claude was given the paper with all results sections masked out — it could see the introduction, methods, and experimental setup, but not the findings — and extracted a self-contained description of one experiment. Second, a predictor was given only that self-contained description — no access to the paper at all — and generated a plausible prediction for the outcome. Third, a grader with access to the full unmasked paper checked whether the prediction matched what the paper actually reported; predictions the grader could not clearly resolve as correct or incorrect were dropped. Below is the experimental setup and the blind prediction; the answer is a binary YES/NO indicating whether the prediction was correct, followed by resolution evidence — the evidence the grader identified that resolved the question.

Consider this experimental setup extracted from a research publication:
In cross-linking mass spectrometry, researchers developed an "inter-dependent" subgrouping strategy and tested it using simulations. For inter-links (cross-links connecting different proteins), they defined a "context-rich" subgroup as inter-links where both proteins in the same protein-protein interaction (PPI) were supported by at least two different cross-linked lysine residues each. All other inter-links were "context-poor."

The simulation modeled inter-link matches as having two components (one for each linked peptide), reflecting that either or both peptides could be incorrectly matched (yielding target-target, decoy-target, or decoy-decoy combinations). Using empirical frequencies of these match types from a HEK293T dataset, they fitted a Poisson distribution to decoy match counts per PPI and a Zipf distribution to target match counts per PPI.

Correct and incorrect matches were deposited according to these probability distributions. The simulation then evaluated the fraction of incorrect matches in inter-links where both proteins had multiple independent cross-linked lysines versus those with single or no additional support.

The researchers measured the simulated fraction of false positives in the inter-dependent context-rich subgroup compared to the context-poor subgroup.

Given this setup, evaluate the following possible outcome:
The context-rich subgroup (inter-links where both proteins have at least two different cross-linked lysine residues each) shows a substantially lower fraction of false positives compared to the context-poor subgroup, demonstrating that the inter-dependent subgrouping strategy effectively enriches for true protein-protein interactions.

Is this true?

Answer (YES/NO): YES